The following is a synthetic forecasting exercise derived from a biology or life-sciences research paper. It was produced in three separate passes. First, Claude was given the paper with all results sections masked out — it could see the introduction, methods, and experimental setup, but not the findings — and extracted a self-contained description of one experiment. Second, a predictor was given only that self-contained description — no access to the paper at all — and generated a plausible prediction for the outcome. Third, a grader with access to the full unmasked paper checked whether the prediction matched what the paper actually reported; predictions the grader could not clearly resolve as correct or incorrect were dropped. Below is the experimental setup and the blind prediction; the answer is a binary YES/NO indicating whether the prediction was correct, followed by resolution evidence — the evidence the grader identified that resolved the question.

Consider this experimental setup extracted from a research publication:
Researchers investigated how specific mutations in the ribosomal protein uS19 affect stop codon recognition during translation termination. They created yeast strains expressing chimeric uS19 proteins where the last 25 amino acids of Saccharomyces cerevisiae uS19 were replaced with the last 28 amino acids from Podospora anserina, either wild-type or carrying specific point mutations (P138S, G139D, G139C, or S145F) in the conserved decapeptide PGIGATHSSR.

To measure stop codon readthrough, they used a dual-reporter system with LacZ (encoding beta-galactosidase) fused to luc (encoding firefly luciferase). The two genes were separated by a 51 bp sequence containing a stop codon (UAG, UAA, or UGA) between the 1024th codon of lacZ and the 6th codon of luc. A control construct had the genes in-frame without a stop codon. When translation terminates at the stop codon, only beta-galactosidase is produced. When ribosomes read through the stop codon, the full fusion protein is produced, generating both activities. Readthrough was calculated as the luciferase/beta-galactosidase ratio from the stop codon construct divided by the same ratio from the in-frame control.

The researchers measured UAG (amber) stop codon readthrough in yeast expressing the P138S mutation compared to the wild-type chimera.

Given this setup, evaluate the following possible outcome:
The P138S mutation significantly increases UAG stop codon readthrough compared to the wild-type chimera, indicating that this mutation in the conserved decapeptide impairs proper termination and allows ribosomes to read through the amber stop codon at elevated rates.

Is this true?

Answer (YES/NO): NO